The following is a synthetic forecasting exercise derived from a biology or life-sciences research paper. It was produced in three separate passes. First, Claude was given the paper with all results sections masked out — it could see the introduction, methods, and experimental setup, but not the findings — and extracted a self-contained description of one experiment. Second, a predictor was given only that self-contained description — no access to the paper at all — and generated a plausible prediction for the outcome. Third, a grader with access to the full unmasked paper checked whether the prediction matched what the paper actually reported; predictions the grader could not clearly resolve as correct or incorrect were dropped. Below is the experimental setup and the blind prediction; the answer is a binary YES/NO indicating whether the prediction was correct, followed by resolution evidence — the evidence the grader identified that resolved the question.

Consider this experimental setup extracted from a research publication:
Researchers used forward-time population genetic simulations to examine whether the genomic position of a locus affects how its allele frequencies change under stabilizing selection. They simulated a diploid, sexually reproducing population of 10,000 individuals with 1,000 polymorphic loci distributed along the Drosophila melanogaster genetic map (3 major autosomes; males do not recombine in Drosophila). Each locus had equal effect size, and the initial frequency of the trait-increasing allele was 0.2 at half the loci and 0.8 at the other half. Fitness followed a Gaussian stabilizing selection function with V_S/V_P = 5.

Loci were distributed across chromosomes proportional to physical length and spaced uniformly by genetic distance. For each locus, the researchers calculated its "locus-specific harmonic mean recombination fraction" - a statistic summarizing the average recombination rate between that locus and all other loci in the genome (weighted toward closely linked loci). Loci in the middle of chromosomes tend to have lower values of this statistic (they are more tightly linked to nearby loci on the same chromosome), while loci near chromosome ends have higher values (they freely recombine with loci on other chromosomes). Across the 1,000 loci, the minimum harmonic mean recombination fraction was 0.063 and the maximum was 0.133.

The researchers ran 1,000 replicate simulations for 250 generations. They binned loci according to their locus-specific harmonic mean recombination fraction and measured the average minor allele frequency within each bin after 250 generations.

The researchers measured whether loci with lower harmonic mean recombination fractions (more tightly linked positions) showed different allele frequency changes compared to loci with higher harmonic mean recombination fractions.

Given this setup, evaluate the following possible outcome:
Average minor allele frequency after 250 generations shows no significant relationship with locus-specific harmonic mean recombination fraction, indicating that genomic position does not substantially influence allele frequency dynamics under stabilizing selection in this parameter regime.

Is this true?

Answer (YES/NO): NO